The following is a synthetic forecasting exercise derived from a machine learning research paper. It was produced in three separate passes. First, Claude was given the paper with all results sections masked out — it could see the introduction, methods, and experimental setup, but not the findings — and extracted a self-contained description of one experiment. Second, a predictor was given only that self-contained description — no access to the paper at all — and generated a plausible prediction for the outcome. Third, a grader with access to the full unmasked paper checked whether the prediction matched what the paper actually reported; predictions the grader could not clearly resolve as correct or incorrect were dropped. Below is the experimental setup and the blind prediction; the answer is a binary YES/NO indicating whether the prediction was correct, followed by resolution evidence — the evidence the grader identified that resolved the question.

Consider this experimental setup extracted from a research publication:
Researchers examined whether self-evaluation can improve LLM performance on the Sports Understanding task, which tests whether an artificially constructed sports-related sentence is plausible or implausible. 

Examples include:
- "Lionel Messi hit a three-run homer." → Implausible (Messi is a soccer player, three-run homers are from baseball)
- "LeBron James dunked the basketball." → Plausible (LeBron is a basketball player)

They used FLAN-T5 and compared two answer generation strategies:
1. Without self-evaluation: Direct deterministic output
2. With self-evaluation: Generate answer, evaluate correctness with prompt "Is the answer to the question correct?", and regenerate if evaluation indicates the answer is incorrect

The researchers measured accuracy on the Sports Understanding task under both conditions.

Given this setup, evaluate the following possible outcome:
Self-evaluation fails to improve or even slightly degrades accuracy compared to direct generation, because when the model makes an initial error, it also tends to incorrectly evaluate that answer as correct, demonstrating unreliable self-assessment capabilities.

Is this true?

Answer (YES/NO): YES